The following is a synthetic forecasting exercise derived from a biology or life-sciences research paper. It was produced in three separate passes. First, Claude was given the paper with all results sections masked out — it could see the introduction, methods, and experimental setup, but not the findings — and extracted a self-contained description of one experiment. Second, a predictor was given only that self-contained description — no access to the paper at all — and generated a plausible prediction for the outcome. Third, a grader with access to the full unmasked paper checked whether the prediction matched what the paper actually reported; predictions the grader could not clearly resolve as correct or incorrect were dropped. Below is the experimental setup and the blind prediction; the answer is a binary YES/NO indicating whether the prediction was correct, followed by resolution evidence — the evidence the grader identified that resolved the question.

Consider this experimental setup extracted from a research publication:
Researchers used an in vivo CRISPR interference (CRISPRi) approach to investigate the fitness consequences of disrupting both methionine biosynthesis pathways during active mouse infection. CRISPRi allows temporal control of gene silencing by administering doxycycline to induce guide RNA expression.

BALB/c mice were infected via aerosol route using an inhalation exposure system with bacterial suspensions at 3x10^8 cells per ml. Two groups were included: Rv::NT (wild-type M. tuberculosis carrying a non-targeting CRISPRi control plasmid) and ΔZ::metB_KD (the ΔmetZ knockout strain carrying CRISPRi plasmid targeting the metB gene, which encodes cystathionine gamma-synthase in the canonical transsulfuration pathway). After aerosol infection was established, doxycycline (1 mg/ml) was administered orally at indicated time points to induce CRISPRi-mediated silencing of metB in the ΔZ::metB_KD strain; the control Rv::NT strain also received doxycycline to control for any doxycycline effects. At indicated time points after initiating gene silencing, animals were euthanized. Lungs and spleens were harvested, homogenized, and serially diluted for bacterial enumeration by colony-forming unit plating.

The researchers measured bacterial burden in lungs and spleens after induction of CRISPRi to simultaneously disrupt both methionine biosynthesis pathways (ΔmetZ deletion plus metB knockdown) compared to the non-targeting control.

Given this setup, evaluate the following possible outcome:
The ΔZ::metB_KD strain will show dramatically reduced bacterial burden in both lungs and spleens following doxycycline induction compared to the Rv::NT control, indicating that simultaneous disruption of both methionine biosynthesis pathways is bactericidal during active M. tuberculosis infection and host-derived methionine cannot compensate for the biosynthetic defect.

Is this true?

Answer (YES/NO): NO